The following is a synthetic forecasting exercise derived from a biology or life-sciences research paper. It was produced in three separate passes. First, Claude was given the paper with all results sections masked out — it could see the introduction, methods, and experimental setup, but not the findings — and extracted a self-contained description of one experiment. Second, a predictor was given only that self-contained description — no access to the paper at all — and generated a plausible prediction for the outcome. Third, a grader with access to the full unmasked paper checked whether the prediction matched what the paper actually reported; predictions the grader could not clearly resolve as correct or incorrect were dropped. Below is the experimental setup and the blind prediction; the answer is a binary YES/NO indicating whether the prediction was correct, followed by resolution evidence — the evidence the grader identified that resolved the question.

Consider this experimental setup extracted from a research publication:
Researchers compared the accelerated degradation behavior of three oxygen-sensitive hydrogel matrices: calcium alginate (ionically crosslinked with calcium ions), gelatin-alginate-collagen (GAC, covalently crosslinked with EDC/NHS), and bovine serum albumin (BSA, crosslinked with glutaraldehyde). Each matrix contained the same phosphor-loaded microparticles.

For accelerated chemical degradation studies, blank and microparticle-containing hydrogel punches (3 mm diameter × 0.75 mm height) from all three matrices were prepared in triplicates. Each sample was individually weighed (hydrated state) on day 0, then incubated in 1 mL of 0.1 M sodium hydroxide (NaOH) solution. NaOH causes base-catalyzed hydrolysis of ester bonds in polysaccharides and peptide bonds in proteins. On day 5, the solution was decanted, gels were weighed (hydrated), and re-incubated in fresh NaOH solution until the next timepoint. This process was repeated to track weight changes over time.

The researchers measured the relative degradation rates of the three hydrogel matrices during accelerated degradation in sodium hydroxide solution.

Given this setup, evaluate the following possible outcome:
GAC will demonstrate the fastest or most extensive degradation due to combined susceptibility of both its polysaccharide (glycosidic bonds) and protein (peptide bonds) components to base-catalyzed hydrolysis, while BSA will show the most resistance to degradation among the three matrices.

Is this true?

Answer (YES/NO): YES